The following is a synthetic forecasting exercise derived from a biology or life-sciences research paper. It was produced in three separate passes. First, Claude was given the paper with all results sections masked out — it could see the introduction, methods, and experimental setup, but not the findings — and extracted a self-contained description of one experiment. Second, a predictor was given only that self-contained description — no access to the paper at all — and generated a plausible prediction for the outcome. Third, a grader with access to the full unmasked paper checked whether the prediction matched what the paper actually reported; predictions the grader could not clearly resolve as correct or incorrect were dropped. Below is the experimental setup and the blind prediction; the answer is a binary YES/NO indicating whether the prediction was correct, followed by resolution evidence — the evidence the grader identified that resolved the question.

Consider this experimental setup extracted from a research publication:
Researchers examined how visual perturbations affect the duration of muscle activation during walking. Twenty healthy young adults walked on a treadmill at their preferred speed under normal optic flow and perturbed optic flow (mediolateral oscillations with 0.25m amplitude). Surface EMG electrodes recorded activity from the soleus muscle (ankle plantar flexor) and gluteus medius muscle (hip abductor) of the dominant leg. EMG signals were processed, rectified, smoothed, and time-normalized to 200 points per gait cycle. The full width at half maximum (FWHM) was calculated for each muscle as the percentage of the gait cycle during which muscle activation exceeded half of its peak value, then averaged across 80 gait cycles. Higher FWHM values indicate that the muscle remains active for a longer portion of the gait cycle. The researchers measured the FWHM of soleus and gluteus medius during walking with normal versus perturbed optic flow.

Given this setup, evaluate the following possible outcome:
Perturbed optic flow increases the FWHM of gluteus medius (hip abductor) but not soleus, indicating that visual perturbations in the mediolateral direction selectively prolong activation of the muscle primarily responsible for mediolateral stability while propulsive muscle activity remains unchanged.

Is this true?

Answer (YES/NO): NO